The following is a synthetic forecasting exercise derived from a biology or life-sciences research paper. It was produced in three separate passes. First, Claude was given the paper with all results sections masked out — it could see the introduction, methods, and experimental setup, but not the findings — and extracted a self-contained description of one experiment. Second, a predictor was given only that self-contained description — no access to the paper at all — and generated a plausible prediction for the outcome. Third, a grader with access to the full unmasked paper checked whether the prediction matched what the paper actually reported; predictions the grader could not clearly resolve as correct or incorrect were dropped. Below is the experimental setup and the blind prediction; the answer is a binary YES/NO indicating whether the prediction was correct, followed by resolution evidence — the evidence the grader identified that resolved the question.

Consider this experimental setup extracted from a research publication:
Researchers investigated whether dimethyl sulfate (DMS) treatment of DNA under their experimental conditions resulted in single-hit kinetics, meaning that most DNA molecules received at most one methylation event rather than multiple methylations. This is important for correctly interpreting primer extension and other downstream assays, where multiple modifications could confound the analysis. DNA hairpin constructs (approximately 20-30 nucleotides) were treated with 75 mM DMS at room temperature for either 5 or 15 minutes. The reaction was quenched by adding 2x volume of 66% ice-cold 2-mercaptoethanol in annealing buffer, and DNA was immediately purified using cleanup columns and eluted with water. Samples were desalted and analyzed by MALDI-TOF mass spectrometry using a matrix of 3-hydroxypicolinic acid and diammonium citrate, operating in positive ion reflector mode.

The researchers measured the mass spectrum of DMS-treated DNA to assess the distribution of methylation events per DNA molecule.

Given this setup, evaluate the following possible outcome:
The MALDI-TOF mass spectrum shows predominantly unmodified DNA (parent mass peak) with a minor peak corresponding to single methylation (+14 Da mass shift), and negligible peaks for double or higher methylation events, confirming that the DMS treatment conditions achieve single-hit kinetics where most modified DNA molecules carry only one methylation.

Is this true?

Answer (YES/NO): NO